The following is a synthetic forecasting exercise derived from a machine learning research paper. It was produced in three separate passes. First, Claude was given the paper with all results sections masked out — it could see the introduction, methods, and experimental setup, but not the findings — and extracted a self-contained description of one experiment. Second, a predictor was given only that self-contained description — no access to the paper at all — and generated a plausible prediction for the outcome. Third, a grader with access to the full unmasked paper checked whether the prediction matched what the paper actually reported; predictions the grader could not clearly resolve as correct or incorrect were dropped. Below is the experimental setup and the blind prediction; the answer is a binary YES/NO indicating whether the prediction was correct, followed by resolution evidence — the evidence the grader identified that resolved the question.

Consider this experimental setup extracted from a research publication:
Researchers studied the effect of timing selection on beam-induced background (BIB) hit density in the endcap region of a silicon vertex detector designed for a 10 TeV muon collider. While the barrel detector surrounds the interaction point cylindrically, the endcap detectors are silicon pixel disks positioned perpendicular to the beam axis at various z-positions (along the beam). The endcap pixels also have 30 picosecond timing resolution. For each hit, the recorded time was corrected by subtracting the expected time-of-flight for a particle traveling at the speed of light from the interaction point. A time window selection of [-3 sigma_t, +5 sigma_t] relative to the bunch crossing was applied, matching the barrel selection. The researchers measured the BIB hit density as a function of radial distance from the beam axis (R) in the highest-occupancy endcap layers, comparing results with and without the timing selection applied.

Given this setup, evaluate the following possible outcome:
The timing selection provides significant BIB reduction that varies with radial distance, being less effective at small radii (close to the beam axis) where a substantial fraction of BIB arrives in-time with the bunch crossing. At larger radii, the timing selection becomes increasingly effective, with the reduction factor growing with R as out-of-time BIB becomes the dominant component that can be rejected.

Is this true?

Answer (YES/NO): NO